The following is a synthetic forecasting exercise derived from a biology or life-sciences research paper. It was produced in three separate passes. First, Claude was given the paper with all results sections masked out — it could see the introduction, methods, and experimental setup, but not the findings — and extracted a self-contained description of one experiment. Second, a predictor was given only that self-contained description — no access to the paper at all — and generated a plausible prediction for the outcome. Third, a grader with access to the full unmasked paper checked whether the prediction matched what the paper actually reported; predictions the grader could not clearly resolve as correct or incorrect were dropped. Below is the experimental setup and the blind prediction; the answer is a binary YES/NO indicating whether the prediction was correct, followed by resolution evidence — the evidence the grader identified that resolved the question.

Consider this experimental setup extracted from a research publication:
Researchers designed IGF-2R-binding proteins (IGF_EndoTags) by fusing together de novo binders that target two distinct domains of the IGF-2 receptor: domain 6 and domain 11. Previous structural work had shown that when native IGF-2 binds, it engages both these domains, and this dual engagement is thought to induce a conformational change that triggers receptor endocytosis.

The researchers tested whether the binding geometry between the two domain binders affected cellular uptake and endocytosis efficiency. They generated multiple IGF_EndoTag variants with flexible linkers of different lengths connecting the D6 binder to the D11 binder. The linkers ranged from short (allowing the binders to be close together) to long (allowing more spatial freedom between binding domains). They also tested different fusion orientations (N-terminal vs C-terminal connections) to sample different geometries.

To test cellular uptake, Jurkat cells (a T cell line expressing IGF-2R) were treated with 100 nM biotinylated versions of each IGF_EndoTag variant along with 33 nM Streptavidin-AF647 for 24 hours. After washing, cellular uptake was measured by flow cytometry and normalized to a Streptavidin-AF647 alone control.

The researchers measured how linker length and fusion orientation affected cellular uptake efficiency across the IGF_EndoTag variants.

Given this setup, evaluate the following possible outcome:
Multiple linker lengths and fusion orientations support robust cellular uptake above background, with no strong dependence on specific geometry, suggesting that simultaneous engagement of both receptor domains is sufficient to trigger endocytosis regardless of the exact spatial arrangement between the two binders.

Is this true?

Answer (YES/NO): NO